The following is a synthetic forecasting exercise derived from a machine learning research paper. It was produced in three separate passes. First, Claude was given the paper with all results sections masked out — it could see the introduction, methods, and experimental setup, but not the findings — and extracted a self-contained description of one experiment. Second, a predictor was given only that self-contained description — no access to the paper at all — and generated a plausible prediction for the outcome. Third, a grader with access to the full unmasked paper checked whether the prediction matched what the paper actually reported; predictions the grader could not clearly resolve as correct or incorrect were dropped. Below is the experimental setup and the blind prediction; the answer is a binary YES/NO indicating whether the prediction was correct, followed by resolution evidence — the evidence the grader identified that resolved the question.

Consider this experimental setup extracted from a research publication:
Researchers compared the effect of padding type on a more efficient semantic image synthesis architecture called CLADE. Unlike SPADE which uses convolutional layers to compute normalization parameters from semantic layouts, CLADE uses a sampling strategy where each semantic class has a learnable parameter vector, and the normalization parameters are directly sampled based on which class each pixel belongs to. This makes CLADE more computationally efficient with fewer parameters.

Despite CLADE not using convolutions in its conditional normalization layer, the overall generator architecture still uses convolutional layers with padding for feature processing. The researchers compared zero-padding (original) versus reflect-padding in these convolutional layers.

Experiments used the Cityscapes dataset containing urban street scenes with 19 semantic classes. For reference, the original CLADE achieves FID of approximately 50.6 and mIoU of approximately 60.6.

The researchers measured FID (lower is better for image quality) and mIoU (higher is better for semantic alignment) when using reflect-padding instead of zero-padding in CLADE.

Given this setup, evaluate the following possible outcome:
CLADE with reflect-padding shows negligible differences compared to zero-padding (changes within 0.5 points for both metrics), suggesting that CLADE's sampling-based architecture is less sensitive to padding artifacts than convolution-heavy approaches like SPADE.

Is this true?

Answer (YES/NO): NO